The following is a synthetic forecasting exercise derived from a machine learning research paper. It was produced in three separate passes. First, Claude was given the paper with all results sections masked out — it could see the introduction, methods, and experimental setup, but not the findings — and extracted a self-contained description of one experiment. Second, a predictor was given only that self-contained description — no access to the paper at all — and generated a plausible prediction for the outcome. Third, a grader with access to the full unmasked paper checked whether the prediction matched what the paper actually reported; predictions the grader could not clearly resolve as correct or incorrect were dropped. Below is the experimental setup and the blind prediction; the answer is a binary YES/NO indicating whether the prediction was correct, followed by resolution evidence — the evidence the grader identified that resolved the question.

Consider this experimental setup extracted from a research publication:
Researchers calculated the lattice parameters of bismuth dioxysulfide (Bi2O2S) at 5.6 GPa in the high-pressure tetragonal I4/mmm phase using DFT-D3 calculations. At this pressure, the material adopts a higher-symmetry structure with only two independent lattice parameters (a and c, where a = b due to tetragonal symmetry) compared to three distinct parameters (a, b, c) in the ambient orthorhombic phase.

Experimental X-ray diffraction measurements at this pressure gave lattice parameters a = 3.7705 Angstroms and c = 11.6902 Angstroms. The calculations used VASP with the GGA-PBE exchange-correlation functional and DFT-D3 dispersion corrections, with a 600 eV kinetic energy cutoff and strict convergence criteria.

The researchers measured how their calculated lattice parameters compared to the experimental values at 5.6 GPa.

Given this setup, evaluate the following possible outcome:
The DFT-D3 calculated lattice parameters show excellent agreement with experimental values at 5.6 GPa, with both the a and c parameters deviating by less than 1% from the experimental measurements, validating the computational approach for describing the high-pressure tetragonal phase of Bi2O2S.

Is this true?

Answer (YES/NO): YES